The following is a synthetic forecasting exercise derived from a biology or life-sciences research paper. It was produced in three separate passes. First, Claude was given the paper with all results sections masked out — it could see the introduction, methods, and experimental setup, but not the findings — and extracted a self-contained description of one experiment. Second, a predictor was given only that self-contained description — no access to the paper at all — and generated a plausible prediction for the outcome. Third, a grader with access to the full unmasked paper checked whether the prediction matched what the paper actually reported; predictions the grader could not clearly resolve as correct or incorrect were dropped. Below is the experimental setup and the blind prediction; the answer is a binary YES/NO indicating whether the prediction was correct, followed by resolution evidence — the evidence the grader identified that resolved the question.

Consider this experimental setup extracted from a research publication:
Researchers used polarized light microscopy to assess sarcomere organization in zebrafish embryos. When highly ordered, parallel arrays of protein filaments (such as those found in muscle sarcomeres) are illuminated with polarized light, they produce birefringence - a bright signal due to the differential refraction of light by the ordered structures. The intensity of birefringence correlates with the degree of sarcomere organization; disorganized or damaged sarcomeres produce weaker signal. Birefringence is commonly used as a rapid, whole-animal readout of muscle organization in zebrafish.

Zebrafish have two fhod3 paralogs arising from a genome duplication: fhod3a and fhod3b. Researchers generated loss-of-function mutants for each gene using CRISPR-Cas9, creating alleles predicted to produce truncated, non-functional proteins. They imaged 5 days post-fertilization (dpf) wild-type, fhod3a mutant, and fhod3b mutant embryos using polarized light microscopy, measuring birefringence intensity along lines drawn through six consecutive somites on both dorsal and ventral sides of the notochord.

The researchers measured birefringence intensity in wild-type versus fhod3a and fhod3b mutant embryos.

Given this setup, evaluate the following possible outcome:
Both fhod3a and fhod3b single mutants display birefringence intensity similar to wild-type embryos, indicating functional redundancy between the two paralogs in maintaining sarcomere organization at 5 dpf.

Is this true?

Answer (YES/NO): NO